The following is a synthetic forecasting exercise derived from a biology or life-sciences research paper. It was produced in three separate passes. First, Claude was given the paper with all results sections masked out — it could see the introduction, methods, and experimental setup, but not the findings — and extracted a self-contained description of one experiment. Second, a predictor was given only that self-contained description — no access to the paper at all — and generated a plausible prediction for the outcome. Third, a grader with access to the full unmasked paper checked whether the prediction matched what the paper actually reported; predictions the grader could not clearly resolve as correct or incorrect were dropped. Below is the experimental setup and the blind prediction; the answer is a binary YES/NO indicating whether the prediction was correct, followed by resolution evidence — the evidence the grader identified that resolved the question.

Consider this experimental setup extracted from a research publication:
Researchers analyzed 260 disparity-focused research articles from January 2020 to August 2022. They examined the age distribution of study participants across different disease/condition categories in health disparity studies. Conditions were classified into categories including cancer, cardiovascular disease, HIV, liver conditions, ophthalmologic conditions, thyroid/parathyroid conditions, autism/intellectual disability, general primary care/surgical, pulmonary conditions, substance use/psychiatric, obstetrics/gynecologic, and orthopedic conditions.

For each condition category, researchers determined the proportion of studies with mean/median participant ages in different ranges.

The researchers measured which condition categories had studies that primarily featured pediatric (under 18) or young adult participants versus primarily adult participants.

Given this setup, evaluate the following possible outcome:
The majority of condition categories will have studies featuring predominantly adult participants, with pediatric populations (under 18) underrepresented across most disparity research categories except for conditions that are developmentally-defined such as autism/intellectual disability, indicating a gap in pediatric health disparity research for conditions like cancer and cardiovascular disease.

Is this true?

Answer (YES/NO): NO